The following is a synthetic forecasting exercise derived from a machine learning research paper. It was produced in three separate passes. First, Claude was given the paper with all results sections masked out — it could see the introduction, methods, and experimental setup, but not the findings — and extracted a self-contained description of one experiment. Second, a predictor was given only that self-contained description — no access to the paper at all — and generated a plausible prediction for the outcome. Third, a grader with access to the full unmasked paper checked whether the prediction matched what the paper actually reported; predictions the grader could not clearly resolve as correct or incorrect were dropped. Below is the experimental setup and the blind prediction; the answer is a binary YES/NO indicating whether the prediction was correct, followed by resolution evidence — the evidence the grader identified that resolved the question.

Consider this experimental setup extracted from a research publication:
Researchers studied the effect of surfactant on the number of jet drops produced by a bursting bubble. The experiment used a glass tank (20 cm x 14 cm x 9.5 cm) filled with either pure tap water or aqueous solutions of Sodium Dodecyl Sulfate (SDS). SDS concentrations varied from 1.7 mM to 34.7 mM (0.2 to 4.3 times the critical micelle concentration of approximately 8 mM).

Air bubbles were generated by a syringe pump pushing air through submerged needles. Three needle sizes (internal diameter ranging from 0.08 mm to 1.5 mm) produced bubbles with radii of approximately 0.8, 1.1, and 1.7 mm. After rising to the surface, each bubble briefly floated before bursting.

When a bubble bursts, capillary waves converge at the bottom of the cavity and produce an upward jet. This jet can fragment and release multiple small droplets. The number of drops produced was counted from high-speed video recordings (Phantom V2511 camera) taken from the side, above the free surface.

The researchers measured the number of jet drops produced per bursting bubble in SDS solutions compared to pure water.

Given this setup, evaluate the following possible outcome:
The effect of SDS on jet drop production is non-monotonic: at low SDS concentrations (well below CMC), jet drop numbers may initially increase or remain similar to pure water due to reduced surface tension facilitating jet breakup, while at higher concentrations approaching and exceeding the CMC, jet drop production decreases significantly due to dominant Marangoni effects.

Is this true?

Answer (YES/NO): NO